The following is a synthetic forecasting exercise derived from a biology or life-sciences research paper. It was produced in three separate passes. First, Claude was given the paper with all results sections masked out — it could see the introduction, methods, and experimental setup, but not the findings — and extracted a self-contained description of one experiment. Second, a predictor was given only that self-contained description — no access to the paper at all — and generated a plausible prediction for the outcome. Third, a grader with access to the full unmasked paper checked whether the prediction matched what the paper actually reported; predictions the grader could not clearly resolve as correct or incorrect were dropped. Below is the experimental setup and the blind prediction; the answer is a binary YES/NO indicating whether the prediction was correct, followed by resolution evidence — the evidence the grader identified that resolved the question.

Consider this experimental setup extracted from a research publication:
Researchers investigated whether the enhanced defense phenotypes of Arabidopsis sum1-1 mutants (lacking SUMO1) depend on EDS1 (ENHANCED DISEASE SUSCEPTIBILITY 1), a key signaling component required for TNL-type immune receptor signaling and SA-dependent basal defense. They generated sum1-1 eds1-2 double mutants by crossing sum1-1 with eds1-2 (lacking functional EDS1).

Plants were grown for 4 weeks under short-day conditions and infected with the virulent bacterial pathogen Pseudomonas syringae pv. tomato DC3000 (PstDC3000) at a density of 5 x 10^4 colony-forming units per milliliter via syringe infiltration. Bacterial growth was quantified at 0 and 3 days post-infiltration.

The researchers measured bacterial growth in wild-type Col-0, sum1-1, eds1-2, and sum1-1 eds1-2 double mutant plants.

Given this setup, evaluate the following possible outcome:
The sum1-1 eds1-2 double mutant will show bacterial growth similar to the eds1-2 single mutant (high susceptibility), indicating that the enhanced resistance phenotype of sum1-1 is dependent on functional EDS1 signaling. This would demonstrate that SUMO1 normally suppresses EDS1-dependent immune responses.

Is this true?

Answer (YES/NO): YES